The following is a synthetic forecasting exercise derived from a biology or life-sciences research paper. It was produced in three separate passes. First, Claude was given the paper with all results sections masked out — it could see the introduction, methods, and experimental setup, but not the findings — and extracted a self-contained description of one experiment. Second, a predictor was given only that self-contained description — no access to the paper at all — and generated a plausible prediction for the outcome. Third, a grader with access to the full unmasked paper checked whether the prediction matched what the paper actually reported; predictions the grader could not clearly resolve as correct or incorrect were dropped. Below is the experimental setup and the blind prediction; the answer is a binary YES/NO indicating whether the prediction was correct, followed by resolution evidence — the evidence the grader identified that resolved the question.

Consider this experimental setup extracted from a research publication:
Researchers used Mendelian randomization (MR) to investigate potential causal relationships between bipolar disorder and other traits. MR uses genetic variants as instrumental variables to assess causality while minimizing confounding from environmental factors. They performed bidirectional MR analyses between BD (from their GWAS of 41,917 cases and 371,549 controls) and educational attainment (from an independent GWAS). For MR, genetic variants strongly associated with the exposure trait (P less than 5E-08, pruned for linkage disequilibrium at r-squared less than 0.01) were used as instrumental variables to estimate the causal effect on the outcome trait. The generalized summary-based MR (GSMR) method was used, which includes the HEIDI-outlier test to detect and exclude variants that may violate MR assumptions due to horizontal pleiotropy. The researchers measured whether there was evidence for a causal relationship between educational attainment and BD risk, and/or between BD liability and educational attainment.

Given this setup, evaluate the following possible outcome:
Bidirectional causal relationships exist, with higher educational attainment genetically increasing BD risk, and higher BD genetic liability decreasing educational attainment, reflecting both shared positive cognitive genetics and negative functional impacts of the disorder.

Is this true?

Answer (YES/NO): NO